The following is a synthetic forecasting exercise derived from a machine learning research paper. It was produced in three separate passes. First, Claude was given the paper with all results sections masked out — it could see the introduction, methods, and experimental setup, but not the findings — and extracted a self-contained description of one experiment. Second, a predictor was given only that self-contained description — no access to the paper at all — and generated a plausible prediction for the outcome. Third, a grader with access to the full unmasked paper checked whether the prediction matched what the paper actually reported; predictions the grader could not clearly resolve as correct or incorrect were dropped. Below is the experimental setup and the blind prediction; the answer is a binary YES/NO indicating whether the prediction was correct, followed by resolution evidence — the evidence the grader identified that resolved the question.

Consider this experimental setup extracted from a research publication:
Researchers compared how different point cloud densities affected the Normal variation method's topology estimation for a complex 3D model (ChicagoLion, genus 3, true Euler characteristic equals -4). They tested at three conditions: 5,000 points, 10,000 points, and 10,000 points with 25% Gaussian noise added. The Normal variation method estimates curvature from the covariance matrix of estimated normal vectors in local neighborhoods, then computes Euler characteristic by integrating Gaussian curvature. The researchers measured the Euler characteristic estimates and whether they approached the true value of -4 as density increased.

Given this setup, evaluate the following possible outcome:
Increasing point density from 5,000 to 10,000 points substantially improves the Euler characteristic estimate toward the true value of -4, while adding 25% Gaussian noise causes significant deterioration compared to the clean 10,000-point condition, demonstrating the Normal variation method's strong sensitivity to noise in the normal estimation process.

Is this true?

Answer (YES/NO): NO